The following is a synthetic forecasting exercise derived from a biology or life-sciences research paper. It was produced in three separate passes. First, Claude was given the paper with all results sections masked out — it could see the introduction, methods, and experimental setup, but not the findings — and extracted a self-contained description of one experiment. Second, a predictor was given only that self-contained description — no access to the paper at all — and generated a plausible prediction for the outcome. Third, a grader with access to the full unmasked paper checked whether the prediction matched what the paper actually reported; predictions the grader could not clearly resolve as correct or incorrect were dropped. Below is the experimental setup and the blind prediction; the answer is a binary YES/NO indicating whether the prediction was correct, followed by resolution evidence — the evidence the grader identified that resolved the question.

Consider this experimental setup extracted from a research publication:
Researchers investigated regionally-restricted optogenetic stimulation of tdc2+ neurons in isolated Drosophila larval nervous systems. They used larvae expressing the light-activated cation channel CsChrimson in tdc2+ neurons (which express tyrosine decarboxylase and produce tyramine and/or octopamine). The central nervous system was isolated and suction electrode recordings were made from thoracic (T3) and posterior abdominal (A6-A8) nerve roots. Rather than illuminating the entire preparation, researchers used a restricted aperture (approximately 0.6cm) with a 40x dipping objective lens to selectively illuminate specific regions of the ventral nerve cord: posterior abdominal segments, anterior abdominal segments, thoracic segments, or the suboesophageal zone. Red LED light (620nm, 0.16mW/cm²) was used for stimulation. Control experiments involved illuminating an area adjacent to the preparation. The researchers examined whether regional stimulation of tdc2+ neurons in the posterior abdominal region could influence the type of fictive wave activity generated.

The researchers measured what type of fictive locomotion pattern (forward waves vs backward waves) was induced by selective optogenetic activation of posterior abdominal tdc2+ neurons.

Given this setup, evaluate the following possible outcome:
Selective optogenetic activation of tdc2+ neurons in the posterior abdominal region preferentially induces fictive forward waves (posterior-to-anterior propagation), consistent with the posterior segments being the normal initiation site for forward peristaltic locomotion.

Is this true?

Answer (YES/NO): YES